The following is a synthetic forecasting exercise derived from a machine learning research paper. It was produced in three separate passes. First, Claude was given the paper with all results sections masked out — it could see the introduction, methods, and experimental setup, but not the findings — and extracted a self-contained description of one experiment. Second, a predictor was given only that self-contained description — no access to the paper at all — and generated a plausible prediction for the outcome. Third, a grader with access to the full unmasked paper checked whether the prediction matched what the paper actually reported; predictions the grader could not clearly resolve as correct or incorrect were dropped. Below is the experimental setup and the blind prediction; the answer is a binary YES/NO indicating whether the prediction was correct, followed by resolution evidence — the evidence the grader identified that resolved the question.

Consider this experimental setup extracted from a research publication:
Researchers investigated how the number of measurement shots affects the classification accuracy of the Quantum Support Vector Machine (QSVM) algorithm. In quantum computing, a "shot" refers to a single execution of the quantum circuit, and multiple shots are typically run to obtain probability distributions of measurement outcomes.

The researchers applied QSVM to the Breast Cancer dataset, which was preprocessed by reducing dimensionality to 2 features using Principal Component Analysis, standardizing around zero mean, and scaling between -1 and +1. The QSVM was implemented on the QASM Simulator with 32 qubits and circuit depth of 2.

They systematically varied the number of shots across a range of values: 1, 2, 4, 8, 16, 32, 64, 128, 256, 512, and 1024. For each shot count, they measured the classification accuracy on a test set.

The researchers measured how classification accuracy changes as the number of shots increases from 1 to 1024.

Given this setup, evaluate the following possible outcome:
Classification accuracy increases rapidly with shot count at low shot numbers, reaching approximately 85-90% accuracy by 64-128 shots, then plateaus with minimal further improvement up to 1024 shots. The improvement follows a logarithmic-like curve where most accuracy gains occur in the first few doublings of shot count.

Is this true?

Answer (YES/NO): NO